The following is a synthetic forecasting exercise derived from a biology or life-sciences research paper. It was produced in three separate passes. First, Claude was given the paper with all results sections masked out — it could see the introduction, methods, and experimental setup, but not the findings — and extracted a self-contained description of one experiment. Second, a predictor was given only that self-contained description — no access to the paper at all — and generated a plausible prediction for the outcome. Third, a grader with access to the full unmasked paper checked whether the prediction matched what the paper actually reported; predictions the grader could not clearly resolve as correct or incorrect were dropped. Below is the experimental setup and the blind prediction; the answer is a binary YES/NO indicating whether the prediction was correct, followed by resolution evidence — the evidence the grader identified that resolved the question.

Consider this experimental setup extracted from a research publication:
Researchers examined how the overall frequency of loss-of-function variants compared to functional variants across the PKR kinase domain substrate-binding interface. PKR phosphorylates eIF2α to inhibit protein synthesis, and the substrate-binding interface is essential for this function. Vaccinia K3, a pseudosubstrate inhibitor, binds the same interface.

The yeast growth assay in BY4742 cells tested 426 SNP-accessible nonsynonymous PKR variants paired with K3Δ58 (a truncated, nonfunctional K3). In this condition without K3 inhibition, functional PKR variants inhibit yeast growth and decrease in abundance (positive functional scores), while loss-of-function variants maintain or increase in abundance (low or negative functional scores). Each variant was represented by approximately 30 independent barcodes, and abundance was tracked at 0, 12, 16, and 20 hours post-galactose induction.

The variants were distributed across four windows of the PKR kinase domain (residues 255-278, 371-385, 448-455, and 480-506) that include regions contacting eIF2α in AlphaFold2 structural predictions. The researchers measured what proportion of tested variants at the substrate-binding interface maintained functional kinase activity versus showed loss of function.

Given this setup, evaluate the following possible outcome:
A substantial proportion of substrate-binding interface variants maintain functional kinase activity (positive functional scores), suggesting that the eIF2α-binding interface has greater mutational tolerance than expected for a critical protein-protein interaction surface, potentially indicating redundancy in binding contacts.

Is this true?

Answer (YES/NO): YES